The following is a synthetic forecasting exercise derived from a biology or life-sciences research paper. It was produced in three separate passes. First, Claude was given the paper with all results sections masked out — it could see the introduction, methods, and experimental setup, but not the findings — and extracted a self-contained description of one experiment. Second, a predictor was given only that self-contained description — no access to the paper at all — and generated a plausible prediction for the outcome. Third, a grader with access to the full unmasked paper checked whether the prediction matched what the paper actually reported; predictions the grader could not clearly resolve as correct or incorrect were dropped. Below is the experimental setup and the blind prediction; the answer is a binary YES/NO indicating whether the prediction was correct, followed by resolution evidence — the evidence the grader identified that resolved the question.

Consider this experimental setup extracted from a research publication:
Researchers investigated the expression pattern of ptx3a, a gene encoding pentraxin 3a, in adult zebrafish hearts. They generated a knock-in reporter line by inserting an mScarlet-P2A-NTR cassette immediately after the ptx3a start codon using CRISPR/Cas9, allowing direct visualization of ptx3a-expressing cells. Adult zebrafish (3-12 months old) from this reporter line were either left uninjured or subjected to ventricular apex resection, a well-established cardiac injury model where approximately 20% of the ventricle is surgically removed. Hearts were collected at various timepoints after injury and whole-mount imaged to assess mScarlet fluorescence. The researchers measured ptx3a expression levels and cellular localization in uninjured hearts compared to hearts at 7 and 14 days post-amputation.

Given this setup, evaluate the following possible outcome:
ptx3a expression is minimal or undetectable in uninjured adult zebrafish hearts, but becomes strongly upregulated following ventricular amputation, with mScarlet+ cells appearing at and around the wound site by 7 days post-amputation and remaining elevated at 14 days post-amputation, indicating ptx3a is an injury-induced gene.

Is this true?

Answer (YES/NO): NO